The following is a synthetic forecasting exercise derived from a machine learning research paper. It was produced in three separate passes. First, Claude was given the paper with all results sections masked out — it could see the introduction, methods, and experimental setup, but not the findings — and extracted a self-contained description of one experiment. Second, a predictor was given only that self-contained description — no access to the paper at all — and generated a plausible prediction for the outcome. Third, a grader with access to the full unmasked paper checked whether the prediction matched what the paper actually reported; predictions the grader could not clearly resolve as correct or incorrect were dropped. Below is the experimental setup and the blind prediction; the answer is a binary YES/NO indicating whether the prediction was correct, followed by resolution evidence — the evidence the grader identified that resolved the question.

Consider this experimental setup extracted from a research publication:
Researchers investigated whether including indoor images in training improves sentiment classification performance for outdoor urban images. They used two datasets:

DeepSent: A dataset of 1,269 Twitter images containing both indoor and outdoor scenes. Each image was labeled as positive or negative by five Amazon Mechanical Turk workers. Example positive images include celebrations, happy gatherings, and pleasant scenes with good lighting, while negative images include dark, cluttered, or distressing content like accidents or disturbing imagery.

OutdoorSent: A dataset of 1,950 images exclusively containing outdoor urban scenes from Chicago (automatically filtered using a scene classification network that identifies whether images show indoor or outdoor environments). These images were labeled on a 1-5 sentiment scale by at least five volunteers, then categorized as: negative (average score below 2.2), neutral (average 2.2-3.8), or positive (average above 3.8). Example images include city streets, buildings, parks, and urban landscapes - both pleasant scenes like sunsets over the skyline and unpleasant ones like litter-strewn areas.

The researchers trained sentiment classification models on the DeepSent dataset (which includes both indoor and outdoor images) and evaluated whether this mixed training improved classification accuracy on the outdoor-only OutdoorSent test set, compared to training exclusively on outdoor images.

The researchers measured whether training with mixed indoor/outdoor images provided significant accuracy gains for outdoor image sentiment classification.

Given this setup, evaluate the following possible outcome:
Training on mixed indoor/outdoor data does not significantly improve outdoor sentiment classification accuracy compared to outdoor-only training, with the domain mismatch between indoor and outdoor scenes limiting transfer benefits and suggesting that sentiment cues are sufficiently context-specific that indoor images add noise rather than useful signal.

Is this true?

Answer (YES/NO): YES